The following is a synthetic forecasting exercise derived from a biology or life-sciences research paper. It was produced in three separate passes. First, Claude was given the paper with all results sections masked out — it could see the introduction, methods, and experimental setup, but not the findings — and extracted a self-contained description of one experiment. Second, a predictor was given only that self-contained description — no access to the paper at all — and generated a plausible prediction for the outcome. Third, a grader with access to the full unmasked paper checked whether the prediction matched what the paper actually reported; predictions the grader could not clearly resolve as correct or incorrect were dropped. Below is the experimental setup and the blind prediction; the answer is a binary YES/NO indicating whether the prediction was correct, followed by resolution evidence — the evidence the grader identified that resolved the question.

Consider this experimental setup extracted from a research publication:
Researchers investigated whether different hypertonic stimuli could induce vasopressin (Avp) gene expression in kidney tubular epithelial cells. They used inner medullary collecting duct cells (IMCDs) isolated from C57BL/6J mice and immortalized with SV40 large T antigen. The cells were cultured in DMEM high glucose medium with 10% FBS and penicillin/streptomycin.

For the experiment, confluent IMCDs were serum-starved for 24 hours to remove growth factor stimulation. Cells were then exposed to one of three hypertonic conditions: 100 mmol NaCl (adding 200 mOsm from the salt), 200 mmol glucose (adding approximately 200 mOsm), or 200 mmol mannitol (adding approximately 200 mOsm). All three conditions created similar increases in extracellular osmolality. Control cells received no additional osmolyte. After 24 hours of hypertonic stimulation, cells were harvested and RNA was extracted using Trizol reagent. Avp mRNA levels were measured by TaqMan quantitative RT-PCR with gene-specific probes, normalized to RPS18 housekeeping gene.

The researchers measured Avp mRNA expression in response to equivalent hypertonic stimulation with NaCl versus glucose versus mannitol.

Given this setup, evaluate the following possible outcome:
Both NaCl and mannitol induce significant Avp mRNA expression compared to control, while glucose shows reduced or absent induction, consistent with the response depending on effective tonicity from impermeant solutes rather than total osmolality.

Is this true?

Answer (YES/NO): NO